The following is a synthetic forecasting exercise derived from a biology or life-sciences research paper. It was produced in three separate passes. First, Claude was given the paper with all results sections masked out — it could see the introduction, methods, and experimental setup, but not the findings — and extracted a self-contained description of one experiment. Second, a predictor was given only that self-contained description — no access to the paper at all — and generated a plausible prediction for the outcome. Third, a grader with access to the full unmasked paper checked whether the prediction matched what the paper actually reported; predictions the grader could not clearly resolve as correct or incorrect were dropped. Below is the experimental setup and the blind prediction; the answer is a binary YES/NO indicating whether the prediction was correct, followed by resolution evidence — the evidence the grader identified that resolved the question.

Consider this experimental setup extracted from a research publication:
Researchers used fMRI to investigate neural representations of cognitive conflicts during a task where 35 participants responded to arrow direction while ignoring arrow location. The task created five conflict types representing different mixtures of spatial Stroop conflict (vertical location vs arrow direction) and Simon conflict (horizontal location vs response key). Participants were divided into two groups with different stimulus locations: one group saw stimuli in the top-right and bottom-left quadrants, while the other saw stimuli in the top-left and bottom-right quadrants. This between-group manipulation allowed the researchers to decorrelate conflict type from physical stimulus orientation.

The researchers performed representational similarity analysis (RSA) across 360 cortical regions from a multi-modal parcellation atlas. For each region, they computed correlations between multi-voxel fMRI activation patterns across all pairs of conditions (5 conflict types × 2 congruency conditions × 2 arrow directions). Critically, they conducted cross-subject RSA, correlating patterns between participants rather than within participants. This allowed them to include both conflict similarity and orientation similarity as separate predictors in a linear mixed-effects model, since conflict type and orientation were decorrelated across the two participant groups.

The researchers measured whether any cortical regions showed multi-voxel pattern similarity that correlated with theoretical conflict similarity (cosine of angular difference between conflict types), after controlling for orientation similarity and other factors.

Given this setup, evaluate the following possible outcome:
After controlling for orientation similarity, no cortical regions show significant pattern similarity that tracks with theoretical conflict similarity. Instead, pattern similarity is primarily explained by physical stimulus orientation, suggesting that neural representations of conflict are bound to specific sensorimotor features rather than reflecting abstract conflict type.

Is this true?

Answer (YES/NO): NO